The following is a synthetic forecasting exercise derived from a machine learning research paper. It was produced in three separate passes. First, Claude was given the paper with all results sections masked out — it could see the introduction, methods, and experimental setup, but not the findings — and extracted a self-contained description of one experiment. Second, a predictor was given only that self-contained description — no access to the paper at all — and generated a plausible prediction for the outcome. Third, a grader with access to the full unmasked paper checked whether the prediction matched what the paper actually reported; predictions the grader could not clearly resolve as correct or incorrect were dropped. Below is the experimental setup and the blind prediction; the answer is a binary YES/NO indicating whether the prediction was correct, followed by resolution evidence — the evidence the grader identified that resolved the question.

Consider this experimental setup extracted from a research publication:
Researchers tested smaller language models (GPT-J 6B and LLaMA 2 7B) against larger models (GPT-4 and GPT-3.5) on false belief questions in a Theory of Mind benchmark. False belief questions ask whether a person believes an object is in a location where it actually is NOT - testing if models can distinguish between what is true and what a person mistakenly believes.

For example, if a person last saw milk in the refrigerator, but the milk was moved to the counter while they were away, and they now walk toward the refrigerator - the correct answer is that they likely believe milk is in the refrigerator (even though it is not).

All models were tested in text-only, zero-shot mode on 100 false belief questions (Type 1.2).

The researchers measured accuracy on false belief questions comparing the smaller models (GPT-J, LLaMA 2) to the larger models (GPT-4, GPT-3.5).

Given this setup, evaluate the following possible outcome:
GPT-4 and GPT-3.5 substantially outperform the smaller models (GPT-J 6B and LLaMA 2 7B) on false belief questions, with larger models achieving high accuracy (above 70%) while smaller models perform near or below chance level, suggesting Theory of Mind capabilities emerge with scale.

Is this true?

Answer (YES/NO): NO